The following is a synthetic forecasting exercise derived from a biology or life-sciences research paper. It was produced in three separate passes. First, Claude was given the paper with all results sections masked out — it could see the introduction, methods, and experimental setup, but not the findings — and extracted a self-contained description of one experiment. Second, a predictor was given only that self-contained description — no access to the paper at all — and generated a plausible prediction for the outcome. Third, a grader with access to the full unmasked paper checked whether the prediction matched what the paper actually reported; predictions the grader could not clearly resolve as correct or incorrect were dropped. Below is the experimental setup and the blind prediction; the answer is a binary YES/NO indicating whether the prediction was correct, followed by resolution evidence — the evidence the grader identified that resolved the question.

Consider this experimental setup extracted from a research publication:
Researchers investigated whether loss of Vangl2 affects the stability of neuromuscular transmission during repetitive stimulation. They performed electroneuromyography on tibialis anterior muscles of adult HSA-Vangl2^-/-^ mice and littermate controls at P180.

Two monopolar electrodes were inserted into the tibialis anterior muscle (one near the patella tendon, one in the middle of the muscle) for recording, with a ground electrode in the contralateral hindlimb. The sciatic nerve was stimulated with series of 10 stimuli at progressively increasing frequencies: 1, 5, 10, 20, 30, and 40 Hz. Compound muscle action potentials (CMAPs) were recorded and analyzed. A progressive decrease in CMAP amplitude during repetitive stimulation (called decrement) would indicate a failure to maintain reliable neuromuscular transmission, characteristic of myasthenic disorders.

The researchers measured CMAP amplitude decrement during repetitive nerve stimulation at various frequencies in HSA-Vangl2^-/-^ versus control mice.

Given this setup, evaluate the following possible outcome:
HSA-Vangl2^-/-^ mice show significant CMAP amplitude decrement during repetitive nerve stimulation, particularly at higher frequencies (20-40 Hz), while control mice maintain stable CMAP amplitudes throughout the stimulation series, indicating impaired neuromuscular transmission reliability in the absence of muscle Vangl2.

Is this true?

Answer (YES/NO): YES